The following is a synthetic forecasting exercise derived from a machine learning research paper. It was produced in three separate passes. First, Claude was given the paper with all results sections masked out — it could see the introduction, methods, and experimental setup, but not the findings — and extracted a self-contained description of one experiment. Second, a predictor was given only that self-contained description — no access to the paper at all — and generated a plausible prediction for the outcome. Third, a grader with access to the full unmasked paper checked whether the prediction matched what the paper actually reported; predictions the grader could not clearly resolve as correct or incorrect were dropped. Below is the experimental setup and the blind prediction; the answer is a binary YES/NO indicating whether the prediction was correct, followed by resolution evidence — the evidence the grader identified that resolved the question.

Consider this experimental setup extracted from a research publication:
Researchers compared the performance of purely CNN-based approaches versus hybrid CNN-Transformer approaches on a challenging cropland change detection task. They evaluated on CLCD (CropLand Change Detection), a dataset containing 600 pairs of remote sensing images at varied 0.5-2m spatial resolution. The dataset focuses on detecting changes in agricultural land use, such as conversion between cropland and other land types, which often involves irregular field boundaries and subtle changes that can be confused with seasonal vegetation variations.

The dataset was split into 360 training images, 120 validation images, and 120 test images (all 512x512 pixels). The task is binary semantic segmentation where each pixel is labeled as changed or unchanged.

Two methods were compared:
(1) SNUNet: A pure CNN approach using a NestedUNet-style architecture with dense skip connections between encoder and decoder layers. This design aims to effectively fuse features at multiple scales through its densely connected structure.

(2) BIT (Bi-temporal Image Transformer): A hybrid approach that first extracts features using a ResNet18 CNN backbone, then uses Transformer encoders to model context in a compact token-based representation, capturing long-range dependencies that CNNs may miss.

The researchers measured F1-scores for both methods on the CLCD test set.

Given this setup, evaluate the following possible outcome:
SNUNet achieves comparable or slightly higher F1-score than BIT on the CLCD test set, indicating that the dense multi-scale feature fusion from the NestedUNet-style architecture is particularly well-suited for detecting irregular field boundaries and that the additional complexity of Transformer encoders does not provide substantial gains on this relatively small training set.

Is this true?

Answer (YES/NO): YES